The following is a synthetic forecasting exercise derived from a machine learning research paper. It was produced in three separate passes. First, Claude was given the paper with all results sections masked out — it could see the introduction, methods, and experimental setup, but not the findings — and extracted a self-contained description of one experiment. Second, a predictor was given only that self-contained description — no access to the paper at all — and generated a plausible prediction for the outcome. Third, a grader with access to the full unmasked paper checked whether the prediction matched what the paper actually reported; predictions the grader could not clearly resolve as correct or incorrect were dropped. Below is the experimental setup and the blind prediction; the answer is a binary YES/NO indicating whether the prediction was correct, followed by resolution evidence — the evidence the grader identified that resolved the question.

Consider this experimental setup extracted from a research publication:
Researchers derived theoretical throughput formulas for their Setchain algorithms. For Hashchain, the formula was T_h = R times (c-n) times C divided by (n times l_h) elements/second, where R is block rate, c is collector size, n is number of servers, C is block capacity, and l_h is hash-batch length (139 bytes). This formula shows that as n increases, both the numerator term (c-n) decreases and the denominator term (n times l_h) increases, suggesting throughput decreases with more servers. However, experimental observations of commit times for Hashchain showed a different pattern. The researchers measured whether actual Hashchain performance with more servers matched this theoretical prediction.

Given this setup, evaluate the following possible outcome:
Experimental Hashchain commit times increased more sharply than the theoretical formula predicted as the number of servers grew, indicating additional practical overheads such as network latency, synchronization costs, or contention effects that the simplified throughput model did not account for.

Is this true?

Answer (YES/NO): NO